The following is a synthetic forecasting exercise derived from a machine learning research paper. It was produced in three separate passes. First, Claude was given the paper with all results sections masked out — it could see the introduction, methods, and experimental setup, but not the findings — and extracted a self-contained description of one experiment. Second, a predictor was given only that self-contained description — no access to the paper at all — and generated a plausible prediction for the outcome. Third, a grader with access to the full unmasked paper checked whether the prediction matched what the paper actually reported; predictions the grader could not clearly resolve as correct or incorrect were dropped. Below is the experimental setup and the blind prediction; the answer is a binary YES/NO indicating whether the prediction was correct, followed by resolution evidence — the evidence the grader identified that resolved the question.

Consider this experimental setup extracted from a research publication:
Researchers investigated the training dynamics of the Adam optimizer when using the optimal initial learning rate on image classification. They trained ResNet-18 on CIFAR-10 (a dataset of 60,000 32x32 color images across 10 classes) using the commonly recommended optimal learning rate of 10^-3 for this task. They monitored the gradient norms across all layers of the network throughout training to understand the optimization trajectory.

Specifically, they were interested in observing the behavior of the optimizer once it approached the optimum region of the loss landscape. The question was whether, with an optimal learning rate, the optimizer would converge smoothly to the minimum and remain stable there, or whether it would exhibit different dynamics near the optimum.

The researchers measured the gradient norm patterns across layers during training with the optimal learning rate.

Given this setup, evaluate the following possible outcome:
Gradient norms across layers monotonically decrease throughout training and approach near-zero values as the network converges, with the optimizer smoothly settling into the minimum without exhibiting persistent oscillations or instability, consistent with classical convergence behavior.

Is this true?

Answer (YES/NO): NO